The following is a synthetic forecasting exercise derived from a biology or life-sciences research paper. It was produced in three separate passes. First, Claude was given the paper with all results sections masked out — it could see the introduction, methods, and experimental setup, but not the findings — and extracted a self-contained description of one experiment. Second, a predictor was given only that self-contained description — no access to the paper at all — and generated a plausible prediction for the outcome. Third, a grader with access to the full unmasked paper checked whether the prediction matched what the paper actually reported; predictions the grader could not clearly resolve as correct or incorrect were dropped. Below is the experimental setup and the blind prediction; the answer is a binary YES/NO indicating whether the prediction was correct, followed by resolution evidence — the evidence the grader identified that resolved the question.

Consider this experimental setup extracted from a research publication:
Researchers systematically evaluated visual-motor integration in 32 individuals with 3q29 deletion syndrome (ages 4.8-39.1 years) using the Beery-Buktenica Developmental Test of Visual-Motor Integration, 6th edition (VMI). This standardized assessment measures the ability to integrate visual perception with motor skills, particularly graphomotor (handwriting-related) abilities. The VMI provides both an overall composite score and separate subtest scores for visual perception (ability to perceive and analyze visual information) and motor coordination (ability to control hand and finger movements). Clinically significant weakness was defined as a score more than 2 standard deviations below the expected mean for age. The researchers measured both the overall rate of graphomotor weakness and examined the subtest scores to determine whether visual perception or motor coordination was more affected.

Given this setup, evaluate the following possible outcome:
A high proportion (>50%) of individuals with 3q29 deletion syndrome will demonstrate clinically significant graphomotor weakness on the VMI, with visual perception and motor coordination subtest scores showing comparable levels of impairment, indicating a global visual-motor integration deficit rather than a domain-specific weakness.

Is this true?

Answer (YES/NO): NO